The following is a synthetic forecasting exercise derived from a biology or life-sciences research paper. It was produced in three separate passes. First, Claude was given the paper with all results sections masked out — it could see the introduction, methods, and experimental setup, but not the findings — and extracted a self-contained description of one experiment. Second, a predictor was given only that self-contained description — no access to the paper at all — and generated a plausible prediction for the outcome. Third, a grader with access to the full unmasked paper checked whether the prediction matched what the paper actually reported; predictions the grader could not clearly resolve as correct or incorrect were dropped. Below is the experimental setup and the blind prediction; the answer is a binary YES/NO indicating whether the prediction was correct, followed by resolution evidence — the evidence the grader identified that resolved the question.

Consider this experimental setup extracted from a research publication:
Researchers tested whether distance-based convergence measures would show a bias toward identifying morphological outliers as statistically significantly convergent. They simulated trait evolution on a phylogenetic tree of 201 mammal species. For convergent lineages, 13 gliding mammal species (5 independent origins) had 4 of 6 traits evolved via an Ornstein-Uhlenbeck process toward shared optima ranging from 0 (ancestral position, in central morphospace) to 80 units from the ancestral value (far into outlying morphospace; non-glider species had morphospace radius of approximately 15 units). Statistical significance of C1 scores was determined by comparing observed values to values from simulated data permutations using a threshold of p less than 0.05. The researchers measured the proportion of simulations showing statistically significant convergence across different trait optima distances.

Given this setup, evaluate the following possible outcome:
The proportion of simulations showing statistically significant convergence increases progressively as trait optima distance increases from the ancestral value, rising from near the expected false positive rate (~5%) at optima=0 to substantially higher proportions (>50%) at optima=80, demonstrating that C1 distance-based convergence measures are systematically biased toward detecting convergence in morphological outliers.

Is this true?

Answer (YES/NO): NO